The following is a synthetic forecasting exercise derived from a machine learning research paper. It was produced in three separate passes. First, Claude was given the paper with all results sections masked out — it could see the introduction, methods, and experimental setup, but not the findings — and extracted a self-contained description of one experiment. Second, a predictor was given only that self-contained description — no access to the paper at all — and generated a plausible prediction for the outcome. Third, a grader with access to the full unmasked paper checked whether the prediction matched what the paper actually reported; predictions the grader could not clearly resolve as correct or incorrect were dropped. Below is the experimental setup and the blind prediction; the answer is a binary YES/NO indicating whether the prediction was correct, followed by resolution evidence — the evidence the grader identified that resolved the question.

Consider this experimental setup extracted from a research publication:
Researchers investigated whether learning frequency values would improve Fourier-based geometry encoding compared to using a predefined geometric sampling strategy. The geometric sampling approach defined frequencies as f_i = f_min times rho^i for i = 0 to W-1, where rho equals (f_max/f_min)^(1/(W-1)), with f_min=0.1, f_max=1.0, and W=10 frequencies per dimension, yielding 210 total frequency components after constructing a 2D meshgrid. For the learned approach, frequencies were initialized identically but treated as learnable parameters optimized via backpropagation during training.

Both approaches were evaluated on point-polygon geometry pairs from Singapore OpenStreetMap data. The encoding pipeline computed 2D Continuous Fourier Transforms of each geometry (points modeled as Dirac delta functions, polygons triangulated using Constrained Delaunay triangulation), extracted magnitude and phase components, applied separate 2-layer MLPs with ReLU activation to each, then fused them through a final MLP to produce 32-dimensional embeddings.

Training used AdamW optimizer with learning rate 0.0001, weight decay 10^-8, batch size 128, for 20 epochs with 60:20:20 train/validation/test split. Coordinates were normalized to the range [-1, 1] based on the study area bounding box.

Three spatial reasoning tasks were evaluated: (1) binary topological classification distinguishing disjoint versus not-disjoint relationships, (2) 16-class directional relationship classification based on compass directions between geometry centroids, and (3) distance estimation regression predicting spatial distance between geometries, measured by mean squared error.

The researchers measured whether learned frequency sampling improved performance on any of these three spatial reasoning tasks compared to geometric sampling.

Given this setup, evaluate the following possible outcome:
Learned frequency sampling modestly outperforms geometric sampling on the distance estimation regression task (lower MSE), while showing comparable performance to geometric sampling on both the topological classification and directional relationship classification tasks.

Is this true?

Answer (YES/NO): NO